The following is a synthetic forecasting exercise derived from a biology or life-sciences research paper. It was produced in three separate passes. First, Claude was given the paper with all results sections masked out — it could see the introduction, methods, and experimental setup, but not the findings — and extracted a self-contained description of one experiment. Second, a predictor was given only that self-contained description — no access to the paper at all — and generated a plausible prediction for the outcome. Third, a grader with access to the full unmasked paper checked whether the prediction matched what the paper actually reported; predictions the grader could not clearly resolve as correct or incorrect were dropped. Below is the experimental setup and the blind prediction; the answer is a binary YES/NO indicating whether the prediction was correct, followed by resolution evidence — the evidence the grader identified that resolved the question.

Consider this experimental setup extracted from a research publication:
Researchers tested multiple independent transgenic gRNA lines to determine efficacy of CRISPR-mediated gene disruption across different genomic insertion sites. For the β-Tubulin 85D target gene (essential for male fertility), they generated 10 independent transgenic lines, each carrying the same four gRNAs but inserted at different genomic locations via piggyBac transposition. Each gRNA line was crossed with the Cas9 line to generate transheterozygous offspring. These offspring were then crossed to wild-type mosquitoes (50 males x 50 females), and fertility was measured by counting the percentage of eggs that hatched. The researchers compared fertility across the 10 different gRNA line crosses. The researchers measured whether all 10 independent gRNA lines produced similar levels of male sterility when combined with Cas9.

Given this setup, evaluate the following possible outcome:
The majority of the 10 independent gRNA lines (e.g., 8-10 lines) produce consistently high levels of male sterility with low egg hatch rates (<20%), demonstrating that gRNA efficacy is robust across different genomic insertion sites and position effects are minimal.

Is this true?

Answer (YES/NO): NO